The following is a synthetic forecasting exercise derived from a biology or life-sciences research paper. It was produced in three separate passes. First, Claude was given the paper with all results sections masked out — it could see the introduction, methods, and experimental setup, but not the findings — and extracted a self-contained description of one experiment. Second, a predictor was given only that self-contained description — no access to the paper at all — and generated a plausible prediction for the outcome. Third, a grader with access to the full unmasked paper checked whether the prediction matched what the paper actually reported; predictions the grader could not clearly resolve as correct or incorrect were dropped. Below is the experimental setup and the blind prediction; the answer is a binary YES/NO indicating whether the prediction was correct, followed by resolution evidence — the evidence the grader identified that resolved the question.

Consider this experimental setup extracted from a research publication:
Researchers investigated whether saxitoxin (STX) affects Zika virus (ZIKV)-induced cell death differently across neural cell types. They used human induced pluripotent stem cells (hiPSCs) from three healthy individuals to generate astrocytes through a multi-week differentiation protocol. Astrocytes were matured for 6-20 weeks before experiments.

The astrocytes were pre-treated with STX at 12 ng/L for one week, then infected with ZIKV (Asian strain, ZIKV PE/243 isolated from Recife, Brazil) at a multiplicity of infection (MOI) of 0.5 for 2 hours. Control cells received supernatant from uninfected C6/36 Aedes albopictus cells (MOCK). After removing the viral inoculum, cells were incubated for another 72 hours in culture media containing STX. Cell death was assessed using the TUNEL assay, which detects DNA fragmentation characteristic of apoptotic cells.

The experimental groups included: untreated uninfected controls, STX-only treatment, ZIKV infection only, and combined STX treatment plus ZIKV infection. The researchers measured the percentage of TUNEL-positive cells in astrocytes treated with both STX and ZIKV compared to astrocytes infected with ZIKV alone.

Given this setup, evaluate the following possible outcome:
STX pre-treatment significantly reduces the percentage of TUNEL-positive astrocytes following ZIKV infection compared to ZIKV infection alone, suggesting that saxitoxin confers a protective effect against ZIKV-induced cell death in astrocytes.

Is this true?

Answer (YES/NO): NO